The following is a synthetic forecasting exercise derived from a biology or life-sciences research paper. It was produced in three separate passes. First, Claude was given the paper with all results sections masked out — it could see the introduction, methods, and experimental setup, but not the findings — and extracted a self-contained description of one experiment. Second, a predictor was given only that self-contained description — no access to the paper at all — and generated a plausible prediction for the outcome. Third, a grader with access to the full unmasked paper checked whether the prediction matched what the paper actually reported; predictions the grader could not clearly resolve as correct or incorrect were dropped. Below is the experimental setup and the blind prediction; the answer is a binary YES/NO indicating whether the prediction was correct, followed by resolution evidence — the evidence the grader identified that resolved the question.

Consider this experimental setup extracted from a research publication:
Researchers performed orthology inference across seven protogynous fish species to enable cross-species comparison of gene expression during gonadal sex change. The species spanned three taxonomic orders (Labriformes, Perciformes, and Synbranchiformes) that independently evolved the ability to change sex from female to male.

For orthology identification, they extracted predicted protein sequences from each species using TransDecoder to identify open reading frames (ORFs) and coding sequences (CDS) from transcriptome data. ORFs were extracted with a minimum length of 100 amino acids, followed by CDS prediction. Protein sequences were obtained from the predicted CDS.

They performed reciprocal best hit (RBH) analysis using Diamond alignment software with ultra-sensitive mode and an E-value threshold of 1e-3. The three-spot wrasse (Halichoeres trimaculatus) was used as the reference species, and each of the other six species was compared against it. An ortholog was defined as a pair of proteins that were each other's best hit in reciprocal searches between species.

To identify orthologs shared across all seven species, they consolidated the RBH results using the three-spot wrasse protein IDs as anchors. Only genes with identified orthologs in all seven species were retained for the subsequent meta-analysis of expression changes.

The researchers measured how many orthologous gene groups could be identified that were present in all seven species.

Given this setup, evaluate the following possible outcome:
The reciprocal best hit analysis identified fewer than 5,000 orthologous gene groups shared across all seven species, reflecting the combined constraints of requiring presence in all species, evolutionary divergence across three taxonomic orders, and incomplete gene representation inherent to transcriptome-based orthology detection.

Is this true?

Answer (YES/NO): NO